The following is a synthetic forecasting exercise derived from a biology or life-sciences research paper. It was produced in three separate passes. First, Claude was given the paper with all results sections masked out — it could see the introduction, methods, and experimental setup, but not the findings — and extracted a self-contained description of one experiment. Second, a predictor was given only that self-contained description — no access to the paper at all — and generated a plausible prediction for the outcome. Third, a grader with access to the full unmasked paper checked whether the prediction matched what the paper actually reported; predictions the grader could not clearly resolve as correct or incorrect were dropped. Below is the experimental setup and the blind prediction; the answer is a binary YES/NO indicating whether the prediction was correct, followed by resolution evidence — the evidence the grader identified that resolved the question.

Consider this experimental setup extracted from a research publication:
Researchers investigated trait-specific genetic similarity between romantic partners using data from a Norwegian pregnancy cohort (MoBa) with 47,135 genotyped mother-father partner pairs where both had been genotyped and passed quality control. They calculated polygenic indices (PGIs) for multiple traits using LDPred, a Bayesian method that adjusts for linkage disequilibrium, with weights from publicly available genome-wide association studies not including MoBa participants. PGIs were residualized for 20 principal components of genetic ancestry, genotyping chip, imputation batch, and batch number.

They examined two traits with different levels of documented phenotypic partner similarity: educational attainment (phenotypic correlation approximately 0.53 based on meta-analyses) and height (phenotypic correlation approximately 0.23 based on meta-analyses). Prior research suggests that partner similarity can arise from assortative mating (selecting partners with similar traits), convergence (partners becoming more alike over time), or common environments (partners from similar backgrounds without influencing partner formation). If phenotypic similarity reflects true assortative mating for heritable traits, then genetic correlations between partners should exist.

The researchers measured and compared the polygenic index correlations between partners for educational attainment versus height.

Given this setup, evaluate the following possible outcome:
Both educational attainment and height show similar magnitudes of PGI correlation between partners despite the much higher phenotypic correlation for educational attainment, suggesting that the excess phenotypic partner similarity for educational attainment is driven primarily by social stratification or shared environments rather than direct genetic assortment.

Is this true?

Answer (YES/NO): NO